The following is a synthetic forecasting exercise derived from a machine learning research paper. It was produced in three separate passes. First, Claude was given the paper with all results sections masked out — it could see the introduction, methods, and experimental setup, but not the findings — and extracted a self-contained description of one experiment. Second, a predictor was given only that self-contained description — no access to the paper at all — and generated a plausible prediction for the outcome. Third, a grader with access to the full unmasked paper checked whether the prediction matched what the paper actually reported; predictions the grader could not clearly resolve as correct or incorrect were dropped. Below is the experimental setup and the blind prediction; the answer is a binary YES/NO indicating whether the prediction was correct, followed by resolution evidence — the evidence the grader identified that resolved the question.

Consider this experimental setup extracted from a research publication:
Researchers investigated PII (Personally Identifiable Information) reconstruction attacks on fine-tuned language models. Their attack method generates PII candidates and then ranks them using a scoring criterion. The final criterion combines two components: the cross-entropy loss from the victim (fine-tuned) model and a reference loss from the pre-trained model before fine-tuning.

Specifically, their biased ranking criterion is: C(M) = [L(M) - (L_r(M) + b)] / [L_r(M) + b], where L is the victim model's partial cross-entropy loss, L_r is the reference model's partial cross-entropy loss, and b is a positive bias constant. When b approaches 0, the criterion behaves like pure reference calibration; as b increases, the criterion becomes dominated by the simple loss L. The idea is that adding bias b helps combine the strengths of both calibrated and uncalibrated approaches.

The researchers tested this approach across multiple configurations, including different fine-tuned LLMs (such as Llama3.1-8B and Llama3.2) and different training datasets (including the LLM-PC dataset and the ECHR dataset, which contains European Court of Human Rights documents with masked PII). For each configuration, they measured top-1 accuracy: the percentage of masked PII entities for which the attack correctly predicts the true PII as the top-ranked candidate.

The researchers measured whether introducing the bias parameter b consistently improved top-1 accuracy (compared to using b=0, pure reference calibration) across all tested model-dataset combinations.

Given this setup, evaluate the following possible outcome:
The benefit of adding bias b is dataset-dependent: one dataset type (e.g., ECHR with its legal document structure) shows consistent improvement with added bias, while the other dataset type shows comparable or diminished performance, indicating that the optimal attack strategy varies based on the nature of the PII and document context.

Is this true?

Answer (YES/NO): NO